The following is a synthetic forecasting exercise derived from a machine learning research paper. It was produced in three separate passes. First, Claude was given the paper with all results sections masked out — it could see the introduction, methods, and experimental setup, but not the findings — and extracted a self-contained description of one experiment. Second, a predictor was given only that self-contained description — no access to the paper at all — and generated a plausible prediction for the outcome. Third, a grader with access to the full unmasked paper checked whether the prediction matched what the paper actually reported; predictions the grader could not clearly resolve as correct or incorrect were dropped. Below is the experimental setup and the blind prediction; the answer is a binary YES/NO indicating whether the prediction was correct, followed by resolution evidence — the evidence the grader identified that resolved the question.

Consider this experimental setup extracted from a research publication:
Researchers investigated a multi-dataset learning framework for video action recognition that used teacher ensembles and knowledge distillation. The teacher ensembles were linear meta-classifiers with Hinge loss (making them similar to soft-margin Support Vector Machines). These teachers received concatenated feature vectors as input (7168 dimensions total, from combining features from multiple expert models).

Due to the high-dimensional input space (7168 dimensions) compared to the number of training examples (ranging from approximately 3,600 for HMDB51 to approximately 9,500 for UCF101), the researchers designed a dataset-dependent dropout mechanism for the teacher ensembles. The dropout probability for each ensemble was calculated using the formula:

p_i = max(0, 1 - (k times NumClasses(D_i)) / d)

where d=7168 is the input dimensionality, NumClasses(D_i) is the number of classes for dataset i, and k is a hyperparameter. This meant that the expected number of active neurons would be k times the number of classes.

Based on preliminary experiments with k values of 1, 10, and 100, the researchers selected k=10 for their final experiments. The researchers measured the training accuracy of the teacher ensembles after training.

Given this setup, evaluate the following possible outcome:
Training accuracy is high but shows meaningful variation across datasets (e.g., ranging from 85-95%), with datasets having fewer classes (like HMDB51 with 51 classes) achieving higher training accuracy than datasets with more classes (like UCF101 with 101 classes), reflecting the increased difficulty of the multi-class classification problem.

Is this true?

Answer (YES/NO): NO